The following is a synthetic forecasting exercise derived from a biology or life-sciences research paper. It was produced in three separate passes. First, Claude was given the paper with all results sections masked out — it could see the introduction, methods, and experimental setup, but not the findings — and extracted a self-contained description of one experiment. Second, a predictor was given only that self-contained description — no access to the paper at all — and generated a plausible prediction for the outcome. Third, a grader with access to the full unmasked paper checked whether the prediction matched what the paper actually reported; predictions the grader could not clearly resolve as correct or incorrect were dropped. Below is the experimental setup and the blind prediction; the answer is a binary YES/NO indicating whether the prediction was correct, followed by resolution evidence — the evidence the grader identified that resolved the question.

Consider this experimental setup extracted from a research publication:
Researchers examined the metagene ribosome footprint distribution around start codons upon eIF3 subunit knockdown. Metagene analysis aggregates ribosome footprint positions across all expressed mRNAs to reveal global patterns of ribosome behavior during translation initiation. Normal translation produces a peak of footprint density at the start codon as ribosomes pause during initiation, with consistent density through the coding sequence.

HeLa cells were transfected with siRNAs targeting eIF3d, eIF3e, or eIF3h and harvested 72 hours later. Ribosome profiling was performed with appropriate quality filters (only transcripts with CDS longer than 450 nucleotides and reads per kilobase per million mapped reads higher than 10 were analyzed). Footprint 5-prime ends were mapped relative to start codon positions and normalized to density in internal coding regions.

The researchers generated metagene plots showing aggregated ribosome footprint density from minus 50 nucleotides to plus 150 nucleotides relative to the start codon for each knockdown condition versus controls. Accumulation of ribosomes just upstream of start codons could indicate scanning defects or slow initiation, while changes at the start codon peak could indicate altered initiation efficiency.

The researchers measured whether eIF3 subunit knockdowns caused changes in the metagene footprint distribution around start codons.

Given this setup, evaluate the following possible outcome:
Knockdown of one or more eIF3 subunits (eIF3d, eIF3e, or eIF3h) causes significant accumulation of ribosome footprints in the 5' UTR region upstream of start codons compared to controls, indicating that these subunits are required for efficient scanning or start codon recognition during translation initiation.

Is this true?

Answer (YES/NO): NO